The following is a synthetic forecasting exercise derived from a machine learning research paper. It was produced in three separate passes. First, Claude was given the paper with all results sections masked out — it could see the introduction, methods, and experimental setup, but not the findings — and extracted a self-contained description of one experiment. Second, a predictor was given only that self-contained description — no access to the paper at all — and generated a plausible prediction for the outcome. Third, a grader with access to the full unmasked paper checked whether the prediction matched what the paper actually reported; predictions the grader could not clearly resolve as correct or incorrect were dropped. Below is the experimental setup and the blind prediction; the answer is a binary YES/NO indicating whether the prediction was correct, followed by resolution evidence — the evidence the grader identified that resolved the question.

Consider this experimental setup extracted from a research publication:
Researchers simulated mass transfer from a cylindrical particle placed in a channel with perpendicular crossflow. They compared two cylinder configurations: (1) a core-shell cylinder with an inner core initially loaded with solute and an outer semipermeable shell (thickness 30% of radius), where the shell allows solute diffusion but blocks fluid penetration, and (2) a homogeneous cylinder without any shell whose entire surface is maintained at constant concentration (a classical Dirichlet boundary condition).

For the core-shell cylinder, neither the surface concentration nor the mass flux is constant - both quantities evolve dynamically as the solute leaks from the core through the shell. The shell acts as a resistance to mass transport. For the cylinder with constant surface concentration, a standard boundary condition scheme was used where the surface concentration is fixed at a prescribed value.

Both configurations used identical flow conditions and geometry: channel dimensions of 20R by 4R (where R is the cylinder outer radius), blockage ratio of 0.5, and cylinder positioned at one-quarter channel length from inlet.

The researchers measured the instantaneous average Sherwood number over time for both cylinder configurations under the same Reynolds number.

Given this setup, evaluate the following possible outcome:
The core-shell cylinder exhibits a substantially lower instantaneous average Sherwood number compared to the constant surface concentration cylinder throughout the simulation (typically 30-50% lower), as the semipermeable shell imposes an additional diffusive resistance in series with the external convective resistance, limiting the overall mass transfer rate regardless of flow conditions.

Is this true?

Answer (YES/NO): NO